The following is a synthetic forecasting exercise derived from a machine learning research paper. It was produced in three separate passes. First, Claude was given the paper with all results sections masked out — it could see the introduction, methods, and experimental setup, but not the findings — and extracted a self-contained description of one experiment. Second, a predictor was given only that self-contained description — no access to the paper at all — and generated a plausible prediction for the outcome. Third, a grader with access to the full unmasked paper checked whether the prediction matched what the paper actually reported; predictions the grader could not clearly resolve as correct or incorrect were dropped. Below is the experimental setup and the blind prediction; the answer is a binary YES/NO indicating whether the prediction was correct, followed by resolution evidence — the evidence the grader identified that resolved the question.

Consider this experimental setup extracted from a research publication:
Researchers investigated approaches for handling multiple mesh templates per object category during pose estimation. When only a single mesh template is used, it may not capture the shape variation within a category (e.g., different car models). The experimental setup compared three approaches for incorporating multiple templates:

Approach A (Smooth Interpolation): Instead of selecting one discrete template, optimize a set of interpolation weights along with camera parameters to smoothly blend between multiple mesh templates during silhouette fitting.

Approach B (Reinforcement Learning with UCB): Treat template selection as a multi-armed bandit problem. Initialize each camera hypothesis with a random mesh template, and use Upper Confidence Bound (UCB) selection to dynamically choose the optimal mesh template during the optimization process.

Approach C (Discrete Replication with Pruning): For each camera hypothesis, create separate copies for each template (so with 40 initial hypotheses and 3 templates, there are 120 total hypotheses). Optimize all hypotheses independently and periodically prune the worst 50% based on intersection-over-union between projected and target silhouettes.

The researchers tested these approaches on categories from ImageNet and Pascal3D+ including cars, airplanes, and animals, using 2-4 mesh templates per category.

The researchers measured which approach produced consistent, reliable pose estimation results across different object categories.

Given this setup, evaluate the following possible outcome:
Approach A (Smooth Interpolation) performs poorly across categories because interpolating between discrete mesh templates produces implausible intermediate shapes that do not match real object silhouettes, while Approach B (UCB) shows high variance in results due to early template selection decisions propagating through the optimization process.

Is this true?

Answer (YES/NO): NO